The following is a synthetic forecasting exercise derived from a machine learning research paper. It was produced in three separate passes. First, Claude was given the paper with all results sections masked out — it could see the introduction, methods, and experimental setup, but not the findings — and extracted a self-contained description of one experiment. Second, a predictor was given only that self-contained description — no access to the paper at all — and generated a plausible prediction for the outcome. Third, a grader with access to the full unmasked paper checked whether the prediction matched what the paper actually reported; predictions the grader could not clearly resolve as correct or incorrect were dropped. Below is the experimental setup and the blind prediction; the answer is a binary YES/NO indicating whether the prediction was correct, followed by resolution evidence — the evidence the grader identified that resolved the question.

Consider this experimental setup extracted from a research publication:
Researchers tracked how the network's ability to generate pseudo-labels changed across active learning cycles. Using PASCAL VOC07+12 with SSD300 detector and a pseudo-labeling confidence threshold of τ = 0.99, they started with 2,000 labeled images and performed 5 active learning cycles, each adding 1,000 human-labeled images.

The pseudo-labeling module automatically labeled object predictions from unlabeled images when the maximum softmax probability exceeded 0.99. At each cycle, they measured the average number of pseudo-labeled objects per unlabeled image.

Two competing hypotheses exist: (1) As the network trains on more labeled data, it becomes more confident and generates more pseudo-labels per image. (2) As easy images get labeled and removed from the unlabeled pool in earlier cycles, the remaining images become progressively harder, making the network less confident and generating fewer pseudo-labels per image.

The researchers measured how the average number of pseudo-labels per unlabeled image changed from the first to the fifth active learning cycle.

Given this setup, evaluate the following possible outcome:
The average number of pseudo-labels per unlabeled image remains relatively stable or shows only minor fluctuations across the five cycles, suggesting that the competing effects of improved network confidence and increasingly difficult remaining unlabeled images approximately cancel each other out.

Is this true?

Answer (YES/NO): NO